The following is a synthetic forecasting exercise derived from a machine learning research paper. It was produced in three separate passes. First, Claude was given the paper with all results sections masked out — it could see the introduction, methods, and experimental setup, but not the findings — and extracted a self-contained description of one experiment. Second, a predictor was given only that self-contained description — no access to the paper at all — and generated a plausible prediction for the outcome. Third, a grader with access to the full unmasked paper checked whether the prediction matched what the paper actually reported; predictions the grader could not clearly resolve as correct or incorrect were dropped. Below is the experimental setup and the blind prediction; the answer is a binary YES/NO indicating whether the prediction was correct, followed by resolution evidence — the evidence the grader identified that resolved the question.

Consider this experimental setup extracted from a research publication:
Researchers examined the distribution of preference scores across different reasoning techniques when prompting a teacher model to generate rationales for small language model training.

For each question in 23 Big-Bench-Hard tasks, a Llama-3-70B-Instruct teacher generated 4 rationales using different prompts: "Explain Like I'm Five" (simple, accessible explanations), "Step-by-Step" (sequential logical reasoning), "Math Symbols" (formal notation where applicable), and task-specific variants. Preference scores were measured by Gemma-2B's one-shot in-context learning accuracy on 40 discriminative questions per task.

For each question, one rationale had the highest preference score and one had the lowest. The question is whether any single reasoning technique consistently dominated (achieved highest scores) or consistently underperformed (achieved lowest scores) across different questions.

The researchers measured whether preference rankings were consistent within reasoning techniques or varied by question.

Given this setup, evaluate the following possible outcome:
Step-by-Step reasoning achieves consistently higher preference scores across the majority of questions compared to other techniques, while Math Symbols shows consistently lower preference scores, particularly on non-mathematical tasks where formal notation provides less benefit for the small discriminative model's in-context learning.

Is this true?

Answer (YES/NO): NO